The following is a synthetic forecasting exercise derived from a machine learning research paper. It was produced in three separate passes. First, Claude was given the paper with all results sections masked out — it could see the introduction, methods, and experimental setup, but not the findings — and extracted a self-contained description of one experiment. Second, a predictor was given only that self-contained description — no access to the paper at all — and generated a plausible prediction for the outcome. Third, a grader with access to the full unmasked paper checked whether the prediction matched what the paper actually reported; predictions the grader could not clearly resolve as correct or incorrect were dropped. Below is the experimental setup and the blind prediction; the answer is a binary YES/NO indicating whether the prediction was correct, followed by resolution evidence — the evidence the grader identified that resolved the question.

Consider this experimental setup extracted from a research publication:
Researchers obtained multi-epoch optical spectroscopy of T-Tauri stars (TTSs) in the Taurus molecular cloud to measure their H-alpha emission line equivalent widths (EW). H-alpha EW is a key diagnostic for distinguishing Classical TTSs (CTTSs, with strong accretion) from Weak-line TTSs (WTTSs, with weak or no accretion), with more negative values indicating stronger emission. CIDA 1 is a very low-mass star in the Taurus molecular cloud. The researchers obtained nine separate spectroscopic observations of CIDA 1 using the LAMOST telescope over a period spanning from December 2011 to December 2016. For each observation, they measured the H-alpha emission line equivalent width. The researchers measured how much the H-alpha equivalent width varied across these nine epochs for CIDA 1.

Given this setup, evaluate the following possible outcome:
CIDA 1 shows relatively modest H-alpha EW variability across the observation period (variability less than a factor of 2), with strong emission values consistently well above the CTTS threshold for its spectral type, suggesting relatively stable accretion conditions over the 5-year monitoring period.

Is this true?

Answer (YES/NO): NO